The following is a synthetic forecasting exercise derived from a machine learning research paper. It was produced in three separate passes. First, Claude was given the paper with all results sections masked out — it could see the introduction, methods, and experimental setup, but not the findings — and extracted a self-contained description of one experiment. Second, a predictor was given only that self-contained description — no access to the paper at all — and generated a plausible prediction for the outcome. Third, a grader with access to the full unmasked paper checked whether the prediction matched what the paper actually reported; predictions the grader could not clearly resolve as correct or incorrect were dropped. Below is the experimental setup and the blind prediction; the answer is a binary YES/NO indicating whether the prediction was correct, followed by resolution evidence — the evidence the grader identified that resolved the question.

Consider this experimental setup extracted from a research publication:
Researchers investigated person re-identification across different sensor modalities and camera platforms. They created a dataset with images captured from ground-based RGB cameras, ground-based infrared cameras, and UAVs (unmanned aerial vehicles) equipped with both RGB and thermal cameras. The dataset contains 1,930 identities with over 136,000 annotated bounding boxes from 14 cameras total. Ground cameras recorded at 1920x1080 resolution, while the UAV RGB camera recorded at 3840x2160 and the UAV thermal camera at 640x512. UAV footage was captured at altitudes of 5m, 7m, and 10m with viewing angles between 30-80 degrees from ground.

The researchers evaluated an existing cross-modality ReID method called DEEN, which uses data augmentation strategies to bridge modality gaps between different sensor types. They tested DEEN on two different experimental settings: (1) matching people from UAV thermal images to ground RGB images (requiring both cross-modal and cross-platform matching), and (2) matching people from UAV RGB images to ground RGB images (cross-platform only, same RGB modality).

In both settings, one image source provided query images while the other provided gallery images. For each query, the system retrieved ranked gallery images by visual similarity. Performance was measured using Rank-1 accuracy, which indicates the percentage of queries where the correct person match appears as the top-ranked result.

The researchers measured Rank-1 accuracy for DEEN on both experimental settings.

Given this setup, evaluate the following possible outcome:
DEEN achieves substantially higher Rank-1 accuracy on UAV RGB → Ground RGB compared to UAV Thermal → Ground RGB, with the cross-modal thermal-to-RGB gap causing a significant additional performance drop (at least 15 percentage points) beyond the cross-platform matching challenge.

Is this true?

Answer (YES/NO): YES